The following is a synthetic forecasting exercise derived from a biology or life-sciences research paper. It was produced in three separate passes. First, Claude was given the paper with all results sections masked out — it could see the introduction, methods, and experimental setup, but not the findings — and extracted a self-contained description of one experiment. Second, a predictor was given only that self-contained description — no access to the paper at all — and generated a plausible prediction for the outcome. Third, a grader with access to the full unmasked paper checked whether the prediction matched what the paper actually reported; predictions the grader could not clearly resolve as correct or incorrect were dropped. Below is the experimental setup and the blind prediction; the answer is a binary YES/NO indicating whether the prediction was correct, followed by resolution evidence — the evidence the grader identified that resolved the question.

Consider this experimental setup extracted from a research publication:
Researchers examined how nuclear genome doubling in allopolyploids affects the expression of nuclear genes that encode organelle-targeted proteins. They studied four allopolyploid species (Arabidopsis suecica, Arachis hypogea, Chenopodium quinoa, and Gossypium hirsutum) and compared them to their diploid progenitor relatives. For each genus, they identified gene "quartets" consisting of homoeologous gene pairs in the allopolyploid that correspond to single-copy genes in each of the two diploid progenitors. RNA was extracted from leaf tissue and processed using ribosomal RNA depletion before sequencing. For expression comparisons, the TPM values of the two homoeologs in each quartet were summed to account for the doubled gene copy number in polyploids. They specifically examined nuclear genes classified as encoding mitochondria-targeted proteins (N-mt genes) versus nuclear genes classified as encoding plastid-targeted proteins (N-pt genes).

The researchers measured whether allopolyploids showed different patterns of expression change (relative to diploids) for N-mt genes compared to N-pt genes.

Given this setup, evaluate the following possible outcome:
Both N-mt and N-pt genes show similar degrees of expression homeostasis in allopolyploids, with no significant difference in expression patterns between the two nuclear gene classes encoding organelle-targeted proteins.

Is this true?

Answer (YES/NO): YES